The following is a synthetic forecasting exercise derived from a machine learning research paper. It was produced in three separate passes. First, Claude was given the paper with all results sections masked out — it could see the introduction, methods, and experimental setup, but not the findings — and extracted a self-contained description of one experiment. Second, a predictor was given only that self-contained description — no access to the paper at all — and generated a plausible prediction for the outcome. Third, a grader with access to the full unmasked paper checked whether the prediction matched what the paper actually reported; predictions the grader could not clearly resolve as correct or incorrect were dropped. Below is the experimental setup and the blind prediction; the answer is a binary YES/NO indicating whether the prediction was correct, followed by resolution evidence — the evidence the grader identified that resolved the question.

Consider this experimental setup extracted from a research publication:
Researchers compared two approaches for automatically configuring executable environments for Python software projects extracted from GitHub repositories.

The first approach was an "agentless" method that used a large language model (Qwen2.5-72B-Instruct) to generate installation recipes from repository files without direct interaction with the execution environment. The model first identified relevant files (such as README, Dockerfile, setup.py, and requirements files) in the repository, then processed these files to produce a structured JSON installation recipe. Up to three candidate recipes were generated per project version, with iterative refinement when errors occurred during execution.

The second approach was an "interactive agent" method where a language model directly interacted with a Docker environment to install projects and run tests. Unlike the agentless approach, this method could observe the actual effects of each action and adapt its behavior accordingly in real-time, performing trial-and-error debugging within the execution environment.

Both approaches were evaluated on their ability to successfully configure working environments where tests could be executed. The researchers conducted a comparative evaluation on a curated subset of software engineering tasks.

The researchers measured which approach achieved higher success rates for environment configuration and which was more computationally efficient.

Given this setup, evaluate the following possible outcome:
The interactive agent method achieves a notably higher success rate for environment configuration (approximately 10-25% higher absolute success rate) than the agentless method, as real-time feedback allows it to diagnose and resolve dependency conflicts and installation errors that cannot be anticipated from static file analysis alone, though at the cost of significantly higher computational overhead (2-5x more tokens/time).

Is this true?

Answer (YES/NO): NO